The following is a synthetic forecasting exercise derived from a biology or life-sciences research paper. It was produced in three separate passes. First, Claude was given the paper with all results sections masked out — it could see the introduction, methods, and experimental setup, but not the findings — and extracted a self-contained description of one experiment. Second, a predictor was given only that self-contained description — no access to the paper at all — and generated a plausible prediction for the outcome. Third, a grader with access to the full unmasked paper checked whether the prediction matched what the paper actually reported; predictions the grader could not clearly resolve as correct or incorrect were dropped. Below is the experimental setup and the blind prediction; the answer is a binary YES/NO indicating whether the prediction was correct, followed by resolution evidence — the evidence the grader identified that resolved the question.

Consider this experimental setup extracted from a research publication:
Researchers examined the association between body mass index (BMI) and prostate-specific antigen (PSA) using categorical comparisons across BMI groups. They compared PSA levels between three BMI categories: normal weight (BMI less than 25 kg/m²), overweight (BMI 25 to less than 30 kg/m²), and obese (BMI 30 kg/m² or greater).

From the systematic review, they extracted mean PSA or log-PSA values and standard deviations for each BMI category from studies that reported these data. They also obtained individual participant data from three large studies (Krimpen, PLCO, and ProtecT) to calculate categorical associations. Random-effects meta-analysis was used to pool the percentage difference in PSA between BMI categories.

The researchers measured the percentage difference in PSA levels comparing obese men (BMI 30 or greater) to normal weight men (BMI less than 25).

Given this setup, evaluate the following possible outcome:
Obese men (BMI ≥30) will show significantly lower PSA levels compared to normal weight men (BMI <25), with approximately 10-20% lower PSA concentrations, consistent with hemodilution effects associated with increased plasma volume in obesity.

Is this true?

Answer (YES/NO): YES